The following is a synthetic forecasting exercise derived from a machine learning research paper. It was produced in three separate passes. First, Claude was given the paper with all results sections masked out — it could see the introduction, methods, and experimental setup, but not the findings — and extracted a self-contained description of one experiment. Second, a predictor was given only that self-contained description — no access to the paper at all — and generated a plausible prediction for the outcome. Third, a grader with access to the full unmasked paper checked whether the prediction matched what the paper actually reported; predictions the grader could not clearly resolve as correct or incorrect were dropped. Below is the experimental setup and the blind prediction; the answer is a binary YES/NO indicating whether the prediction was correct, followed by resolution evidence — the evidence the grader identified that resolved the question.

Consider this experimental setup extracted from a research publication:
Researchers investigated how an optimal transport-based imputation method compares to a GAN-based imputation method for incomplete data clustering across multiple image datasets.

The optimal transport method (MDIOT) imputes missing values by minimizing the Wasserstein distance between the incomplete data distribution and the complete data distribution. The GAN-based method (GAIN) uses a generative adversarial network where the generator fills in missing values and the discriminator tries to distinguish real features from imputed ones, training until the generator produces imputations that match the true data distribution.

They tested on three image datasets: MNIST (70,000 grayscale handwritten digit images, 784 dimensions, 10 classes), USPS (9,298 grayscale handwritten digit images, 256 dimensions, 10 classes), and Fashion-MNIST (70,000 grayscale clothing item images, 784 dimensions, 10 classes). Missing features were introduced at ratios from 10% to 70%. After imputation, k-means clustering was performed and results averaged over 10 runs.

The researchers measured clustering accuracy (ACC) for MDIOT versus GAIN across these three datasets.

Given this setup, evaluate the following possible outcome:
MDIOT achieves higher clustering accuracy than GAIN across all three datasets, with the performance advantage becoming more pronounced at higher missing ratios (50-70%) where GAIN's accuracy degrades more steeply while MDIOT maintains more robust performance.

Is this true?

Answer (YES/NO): NO